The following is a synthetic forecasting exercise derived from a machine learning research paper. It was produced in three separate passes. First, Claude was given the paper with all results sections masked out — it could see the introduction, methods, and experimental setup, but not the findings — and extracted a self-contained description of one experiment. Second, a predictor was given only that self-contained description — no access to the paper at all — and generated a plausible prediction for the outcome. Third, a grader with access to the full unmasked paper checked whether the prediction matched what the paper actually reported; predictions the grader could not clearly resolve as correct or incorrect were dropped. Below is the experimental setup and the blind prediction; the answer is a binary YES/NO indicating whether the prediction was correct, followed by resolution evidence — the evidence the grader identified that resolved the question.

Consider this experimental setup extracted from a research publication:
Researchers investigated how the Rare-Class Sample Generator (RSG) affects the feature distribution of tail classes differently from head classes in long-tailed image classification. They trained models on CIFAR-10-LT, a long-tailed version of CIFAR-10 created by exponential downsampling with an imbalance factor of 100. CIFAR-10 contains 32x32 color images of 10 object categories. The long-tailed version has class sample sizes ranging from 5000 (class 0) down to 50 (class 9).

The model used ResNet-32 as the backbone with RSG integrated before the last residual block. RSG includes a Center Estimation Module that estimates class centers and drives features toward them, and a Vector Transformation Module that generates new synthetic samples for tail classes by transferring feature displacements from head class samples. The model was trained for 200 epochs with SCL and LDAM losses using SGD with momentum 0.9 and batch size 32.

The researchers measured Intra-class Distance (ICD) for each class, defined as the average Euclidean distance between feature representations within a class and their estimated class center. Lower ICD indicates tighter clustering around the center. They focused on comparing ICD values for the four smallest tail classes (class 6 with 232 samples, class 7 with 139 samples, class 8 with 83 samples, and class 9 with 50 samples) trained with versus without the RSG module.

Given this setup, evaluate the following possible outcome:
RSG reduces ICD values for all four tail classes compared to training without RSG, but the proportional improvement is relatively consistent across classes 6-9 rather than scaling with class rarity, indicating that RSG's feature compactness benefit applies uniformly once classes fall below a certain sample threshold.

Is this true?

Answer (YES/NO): NO